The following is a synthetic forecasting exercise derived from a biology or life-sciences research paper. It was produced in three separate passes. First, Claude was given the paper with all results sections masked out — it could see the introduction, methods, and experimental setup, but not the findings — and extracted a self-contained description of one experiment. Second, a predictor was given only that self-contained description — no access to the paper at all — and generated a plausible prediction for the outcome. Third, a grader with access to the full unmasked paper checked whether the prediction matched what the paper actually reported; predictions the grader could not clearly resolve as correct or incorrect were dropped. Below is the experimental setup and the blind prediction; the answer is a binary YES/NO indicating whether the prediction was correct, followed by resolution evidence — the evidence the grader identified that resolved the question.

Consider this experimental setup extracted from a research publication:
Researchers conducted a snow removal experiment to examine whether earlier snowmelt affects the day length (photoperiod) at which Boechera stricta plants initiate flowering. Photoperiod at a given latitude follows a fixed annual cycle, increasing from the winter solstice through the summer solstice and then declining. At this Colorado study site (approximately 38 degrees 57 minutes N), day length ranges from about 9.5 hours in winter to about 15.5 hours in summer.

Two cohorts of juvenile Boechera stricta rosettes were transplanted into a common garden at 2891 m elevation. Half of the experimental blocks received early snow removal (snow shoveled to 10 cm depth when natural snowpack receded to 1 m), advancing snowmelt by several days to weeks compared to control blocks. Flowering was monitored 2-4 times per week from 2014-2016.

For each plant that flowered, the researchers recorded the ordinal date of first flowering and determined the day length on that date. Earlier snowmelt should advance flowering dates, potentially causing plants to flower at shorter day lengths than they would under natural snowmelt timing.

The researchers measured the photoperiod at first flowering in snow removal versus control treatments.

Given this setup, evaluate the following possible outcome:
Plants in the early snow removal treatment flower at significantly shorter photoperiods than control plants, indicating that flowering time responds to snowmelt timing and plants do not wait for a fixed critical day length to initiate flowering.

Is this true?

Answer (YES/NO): NO